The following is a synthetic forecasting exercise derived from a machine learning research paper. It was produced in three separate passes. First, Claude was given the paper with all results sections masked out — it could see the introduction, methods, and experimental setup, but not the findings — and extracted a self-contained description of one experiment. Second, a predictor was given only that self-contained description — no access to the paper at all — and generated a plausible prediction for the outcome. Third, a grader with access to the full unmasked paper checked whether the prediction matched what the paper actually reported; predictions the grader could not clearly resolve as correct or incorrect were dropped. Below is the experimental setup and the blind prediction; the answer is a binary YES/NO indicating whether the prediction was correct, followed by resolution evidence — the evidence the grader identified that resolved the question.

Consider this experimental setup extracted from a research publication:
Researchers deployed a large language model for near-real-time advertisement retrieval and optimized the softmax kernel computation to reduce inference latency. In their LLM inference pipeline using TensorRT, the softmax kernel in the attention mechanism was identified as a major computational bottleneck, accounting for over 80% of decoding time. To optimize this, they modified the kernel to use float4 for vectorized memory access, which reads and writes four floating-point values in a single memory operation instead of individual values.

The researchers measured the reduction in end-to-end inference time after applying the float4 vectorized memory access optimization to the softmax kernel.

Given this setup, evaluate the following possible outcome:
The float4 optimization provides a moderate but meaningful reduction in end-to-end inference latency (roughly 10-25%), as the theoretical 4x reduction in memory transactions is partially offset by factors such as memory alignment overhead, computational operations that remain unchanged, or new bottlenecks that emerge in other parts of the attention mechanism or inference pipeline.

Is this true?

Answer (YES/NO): NO